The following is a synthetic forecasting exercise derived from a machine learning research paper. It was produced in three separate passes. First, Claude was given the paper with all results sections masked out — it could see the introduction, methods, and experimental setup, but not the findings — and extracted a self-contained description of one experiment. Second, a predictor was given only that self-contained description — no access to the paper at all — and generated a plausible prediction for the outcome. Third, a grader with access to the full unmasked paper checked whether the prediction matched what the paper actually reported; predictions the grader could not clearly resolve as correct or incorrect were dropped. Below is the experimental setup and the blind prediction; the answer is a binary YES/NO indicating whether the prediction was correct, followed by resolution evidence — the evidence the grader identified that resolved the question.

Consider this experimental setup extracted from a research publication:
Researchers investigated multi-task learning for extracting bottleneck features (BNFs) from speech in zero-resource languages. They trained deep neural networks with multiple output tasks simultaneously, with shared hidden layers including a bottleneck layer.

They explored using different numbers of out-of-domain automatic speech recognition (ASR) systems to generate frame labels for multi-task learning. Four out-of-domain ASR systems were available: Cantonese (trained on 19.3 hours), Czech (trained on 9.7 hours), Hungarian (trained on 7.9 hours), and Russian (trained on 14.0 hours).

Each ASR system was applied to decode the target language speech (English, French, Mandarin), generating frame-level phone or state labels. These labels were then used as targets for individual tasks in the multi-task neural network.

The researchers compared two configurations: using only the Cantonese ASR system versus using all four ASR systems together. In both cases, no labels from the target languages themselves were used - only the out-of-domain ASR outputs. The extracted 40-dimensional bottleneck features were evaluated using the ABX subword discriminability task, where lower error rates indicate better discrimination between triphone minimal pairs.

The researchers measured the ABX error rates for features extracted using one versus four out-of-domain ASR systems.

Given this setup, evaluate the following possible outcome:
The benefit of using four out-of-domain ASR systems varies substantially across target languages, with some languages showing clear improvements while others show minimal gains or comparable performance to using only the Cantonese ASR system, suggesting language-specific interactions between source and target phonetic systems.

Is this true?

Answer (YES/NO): YES